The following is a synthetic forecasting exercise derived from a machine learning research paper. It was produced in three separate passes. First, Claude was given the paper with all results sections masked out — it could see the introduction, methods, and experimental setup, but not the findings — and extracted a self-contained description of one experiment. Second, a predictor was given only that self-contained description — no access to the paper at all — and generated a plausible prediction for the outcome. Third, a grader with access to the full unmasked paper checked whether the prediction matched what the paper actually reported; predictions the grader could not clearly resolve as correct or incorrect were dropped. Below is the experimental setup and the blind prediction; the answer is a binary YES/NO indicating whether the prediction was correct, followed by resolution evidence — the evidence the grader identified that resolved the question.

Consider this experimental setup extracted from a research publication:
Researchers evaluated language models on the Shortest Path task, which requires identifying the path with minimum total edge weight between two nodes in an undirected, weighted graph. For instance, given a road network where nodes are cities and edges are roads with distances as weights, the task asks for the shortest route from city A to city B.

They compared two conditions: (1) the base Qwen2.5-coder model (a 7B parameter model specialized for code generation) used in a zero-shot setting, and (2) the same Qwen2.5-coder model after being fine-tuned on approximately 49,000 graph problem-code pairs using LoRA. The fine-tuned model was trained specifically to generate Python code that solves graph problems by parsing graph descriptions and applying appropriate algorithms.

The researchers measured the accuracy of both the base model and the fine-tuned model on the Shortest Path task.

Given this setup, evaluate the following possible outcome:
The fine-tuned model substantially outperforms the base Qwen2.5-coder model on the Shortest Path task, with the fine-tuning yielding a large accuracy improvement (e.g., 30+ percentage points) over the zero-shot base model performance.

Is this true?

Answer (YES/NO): NO